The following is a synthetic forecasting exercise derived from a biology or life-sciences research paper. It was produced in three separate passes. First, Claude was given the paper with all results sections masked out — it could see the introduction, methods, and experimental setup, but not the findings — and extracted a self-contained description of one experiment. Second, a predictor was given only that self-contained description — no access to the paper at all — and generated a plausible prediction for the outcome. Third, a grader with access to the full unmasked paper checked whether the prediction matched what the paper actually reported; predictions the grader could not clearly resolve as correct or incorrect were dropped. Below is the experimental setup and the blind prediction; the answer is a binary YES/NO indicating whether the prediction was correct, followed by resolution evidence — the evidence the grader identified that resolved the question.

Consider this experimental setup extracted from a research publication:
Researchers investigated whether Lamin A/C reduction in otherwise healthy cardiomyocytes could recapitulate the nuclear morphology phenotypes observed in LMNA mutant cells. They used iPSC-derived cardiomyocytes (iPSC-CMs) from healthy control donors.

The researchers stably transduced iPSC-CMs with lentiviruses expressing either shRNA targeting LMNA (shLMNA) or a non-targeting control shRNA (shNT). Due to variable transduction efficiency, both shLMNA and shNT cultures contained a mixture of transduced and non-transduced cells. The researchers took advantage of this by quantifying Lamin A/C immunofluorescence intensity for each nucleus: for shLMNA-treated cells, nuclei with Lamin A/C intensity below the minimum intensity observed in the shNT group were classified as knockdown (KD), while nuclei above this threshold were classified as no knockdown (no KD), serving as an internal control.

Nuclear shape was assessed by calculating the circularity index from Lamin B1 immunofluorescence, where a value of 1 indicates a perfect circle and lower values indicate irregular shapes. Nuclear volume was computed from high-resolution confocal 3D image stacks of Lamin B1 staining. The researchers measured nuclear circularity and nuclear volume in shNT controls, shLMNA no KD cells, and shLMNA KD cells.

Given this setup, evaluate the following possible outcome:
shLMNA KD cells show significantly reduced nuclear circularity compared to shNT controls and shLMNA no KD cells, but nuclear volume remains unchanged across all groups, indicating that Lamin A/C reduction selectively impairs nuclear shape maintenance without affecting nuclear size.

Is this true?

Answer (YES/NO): NO